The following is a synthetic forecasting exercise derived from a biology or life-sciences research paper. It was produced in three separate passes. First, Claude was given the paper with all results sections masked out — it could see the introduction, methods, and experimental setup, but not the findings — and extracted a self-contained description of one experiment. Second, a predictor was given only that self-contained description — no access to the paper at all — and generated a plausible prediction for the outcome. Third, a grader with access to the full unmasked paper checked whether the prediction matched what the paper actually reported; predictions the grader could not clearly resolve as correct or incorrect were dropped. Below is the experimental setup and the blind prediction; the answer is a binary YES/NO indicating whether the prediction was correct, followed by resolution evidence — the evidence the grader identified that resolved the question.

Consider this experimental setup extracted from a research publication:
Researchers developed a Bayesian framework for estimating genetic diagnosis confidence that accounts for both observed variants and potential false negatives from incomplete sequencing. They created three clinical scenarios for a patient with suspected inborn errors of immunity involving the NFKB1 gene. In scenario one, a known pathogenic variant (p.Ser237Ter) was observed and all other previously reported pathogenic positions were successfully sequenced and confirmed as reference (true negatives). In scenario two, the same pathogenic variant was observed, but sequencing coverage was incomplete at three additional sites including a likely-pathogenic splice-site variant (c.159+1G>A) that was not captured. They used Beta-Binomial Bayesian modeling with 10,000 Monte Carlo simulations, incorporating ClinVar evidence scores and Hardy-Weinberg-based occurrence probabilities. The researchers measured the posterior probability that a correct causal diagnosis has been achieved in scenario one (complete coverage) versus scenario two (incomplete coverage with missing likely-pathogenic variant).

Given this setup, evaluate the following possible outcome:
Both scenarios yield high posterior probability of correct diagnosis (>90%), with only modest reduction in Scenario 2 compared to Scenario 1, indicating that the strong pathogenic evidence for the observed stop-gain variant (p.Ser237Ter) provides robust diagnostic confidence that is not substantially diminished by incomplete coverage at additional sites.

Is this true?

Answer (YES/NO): NO